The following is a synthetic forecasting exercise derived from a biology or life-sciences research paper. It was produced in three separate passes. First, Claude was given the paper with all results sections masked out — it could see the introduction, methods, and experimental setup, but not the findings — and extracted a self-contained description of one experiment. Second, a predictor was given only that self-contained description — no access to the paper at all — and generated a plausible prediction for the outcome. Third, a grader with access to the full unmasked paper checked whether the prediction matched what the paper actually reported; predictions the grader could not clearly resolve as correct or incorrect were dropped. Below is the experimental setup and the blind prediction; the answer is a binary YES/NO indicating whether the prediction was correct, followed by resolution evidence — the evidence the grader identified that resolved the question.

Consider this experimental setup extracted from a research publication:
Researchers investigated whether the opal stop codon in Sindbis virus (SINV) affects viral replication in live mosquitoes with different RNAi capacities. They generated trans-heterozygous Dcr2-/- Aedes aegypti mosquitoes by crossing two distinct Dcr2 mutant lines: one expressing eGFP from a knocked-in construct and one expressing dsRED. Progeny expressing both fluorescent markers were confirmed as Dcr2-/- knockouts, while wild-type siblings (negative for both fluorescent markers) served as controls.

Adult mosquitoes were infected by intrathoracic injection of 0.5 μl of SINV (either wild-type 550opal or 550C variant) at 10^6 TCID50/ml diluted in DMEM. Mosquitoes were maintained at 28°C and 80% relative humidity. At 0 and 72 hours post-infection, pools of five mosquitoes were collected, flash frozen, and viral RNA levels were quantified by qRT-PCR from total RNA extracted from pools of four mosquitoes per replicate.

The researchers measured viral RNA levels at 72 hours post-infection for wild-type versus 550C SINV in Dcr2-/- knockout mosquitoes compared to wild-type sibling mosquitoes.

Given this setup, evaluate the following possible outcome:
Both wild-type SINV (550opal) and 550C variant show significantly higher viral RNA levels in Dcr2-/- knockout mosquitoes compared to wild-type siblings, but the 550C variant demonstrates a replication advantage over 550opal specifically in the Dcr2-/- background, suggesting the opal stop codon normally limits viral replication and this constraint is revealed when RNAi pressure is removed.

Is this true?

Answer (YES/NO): NO